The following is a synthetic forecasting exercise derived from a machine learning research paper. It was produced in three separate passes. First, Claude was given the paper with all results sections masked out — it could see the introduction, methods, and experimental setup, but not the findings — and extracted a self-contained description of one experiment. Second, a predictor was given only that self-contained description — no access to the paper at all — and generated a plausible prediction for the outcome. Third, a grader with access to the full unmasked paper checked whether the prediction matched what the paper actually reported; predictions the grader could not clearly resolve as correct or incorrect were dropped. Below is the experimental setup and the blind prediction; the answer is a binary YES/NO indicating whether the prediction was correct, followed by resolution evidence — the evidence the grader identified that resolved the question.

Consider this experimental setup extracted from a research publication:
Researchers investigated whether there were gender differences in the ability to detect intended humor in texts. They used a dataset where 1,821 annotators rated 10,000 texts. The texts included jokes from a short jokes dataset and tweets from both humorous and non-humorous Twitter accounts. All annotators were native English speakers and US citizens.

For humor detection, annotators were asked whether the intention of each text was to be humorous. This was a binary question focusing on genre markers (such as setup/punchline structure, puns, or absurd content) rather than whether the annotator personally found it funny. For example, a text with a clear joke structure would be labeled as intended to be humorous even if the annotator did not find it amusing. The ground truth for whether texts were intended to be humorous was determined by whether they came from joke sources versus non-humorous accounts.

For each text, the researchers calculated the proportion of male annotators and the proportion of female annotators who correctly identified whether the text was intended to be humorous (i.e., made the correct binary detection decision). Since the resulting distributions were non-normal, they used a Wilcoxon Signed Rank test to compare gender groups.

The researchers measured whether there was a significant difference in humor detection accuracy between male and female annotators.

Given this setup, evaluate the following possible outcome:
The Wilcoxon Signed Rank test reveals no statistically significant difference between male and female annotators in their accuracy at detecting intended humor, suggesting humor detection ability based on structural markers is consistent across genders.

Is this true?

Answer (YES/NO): YES